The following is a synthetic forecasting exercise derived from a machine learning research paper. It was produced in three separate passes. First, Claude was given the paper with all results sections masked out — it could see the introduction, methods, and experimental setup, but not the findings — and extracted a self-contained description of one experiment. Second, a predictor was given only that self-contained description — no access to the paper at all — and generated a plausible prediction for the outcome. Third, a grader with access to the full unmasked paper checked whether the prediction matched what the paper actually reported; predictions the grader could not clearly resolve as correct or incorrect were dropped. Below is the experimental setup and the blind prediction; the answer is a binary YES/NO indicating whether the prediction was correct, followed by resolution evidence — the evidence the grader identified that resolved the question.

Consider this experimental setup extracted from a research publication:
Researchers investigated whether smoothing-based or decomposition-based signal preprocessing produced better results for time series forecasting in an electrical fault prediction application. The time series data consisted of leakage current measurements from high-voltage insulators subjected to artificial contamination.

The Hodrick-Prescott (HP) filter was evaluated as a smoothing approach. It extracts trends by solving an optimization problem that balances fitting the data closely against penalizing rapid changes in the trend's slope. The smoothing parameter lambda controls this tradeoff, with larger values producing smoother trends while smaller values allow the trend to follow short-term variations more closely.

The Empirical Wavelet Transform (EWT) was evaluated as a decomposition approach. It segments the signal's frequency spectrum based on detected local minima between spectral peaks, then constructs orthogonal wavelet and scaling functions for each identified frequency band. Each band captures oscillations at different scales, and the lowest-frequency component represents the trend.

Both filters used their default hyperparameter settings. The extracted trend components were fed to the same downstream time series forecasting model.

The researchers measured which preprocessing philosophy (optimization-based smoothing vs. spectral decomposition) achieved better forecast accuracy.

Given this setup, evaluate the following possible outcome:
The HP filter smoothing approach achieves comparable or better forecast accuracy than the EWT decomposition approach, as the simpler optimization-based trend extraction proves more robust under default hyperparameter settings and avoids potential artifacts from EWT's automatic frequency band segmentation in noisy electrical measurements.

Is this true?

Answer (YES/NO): NO